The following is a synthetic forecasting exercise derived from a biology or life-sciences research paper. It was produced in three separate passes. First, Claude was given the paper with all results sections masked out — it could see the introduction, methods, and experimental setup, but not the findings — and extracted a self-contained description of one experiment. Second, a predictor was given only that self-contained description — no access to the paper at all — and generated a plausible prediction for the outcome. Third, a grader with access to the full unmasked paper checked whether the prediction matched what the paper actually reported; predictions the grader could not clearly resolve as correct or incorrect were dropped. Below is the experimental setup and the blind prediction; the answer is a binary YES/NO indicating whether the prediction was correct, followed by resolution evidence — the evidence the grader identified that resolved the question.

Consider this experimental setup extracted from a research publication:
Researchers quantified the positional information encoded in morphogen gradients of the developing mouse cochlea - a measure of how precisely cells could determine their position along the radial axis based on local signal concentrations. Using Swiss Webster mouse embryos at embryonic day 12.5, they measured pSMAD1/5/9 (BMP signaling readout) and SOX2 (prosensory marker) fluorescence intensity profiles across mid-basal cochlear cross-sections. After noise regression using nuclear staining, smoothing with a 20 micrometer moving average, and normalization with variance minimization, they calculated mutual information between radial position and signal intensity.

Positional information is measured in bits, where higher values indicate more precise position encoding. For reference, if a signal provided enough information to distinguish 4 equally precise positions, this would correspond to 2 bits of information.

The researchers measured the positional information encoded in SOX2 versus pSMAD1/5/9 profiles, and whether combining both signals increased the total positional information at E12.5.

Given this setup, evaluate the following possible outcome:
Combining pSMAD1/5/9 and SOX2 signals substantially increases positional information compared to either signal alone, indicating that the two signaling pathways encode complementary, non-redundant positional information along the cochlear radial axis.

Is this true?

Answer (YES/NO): NO